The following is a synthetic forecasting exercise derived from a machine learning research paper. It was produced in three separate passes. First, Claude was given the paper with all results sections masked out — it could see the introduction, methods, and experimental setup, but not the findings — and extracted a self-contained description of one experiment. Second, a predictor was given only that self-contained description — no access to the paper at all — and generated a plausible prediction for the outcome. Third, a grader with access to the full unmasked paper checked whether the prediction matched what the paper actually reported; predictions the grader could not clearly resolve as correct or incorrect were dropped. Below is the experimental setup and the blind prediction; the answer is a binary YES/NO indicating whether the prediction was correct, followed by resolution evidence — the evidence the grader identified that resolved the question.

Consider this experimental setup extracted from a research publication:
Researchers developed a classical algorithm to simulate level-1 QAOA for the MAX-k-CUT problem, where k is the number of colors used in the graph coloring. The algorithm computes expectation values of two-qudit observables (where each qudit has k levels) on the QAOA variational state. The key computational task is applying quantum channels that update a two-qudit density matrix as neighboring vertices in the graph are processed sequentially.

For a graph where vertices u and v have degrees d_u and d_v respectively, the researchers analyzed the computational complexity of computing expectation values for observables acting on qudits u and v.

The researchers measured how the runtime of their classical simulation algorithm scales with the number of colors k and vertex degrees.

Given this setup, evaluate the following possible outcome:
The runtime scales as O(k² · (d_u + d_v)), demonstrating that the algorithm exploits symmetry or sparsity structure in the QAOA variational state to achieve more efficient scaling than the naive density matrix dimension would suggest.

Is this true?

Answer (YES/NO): NO